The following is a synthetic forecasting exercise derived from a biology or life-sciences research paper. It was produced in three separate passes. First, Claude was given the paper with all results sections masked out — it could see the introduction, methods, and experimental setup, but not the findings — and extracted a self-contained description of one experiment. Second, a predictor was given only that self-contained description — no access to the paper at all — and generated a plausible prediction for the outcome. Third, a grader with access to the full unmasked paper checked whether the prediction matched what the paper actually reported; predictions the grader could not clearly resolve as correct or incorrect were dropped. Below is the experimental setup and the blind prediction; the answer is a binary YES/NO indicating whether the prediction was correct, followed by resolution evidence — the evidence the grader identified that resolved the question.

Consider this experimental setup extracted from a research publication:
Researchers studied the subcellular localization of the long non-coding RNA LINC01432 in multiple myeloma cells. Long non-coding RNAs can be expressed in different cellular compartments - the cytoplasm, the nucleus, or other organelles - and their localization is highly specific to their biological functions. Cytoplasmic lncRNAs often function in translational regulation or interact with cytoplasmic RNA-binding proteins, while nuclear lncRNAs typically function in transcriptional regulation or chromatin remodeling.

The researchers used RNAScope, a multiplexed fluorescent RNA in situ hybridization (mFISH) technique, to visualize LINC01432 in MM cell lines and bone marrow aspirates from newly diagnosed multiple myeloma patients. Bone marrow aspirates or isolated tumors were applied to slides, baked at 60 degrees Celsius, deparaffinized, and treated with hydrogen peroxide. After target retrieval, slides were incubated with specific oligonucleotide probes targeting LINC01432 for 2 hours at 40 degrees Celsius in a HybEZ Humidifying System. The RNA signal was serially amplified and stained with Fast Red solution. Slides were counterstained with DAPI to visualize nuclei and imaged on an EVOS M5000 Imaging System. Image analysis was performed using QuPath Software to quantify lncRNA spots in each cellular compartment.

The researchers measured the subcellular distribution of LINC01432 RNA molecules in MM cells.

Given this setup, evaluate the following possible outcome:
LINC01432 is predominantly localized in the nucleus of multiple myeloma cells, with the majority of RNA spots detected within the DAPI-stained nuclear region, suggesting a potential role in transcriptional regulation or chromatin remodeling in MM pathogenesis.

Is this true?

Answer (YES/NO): NO